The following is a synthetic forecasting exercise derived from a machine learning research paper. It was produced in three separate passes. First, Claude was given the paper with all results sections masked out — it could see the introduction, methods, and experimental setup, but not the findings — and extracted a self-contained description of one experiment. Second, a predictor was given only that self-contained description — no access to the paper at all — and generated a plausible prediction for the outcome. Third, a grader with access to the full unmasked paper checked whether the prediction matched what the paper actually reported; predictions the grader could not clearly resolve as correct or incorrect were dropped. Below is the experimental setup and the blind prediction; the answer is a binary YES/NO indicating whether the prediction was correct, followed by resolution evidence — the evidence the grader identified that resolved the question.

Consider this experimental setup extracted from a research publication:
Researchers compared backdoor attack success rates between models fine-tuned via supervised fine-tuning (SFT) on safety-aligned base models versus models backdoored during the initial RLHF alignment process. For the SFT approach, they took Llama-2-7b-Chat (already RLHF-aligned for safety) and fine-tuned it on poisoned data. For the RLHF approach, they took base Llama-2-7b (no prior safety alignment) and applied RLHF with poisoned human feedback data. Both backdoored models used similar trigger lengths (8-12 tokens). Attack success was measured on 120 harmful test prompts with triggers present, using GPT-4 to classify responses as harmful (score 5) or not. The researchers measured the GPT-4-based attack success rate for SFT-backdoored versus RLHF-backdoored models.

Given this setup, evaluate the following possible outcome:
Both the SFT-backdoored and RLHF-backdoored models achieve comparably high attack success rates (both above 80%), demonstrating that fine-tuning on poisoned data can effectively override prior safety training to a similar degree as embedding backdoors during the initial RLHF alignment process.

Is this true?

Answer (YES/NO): NO